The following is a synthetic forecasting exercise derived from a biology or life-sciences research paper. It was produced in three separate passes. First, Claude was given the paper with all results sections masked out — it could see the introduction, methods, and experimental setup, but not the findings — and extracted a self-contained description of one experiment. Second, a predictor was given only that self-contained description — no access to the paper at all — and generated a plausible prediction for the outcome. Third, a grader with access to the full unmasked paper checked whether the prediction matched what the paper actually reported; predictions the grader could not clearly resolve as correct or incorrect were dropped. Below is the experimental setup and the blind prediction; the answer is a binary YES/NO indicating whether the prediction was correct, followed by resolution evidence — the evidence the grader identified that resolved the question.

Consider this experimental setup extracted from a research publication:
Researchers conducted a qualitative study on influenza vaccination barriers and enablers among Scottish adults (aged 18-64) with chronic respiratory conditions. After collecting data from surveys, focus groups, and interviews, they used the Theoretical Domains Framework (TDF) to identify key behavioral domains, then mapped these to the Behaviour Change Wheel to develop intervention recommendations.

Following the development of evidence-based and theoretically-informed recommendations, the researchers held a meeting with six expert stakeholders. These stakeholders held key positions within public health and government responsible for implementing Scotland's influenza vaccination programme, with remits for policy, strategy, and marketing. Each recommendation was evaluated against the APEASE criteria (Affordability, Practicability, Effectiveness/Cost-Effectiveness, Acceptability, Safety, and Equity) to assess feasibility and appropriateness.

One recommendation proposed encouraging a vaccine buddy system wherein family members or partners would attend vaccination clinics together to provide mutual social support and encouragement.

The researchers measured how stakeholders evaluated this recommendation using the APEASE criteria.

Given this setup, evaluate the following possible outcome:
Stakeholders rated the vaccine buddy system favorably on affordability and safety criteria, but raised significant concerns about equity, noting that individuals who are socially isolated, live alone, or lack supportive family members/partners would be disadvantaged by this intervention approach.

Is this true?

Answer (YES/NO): NO